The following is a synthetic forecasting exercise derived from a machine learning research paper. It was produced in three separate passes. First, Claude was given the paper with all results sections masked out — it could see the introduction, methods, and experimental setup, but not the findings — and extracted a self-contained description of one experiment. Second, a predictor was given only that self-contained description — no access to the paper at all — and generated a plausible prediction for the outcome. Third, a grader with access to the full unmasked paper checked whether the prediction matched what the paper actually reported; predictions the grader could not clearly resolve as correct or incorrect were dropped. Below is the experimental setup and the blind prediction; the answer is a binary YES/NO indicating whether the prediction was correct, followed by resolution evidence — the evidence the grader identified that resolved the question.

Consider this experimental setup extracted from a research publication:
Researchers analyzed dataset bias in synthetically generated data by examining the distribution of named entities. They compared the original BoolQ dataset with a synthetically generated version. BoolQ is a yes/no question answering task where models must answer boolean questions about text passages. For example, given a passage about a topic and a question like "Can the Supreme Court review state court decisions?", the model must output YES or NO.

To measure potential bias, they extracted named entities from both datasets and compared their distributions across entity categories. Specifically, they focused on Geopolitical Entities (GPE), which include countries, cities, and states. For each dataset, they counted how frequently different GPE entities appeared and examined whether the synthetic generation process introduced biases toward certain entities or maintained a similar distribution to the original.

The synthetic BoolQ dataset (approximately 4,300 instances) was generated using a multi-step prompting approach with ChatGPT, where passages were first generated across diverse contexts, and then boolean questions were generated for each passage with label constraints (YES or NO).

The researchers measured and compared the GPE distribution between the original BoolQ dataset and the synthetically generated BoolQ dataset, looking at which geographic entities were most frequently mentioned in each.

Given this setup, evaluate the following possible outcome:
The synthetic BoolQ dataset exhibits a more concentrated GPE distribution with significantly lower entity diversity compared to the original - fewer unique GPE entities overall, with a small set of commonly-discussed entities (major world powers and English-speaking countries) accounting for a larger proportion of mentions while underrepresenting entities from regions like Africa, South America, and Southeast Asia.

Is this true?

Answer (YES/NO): NO